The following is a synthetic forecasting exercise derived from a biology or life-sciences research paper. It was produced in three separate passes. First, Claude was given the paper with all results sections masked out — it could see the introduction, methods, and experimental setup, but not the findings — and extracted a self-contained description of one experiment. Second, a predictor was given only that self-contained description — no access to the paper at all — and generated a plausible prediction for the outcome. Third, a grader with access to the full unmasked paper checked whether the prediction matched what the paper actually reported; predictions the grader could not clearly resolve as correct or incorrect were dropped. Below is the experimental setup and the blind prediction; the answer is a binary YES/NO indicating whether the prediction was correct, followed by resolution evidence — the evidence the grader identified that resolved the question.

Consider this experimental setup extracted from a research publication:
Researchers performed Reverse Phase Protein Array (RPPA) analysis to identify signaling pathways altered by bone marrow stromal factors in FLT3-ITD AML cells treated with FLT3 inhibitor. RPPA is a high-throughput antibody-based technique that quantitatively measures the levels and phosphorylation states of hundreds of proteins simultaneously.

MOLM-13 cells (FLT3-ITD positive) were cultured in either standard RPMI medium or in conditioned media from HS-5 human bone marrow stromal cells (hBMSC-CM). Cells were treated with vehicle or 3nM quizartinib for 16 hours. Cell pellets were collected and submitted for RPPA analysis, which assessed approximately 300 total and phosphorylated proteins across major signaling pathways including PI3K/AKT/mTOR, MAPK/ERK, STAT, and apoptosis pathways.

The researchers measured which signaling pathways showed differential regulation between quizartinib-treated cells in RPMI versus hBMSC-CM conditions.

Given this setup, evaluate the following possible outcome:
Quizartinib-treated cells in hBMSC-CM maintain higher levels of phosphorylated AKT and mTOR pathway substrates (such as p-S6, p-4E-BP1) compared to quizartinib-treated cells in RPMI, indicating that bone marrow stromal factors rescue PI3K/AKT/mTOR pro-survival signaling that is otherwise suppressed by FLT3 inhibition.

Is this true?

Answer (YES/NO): YES